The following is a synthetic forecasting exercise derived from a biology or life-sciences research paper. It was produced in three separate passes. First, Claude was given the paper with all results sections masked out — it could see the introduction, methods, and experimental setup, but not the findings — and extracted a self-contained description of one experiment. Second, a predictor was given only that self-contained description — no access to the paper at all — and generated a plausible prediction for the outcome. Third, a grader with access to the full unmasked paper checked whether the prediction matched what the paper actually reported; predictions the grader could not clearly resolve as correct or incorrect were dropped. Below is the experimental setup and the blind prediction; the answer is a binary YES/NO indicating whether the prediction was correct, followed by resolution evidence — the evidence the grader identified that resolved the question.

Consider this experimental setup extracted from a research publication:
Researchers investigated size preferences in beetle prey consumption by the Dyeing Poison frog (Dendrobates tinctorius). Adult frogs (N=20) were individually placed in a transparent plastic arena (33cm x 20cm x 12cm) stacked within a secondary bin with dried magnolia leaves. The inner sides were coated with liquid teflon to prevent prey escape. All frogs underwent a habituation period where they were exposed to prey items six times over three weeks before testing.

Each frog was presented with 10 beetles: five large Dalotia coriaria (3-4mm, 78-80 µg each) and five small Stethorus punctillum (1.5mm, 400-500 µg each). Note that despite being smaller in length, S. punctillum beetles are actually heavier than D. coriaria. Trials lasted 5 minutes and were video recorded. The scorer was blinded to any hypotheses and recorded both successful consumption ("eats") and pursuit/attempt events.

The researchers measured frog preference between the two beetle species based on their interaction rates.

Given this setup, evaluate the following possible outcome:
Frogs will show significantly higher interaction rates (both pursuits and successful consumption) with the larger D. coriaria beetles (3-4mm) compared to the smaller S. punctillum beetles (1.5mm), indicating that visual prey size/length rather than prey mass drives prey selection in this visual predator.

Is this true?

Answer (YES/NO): NO